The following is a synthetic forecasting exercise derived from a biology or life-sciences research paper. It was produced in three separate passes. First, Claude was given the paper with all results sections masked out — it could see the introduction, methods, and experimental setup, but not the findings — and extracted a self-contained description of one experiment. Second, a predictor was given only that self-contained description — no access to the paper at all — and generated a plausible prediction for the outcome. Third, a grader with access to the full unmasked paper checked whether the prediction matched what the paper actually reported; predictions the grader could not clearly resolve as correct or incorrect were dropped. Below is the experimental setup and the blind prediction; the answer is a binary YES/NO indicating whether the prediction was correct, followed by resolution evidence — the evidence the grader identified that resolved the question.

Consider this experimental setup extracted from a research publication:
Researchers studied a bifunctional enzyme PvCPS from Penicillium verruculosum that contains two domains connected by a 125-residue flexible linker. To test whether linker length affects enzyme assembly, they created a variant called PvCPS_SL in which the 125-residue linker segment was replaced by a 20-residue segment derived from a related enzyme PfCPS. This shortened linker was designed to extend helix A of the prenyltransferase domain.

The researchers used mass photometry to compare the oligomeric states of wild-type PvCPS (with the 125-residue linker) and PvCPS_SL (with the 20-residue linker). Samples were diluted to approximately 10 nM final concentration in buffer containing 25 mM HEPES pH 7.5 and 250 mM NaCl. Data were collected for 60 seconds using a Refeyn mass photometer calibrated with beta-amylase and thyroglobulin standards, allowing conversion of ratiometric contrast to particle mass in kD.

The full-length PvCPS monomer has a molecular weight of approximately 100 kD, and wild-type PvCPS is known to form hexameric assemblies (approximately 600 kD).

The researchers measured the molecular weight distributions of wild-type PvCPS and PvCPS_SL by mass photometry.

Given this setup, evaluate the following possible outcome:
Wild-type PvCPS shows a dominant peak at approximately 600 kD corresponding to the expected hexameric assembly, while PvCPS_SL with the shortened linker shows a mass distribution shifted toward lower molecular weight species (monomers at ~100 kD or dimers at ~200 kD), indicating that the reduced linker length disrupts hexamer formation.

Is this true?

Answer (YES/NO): NO